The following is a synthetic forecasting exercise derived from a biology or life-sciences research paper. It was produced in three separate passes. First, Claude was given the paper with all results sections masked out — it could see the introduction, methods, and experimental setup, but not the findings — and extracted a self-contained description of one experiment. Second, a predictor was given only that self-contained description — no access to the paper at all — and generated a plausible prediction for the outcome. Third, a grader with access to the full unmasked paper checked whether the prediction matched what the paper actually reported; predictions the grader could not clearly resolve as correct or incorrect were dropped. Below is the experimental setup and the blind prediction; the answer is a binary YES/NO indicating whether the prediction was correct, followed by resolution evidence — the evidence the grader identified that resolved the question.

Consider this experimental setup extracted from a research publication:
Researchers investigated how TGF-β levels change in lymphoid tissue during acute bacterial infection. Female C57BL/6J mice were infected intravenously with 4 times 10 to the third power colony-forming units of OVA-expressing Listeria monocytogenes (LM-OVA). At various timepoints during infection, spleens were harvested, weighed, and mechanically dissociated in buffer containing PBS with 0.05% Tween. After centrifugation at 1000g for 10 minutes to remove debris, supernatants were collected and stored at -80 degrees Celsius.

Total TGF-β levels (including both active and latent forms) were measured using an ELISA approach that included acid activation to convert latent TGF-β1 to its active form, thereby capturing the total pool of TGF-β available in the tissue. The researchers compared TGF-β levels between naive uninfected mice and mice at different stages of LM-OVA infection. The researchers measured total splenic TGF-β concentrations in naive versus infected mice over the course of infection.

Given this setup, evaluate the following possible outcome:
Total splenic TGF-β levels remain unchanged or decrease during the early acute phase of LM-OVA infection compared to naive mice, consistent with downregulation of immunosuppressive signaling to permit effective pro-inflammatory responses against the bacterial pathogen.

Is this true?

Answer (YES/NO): YES